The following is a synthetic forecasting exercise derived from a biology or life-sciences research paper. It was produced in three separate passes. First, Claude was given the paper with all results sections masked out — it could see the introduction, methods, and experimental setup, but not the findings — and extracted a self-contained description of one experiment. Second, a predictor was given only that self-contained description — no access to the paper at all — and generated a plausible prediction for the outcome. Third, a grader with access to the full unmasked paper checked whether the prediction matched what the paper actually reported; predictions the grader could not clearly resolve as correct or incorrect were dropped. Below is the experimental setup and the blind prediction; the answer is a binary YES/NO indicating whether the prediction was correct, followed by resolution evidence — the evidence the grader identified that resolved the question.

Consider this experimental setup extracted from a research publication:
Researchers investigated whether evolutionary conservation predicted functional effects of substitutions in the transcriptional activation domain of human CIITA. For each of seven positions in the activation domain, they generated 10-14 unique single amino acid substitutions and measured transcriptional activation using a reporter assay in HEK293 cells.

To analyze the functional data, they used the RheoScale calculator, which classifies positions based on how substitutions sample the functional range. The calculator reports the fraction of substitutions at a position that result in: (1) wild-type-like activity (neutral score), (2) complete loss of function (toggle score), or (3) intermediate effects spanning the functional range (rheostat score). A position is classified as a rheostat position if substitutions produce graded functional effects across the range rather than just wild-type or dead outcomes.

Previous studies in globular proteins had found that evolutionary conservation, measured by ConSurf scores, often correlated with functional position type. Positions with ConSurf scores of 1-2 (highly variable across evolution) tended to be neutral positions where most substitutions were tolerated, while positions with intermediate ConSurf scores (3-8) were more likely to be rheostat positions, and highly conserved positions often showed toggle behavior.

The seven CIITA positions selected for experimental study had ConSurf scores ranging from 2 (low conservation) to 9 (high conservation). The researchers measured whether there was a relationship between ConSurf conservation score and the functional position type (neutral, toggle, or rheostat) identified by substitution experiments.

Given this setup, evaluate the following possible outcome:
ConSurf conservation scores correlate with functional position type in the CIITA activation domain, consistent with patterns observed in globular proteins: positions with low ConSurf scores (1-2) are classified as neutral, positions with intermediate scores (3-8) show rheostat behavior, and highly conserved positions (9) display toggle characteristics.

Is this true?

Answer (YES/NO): NO